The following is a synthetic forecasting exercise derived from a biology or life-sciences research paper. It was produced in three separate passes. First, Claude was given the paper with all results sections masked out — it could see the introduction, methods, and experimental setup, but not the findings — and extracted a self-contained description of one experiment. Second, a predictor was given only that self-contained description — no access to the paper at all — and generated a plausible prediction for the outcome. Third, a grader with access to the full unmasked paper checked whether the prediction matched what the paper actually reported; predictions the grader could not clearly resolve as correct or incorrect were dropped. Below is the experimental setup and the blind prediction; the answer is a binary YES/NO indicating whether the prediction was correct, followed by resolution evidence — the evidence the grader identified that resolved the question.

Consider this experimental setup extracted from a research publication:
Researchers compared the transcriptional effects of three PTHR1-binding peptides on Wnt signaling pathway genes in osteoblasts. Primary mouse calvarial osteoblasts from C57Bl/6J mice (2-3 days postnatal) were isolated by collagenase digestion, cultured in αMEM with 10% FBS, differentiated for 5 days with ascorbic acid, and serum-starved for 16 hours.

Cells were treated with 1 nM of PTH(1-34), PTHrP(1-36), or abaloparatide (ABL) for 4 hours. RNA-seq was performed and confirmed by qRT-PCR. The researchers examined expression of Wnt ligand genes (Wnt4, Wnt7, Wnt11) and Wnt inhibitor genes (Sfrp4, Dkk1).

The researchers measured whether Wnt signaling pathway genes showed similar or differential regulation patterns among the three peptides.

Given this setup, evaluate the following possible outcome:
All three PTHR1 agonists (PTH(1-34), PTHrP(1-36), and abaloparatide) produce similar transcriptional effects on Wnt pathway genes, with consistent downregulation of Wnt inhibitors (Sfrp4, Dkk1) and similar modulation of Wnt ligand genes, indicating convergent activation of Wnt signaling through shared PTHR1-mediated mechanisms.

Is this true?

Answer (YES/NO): NO